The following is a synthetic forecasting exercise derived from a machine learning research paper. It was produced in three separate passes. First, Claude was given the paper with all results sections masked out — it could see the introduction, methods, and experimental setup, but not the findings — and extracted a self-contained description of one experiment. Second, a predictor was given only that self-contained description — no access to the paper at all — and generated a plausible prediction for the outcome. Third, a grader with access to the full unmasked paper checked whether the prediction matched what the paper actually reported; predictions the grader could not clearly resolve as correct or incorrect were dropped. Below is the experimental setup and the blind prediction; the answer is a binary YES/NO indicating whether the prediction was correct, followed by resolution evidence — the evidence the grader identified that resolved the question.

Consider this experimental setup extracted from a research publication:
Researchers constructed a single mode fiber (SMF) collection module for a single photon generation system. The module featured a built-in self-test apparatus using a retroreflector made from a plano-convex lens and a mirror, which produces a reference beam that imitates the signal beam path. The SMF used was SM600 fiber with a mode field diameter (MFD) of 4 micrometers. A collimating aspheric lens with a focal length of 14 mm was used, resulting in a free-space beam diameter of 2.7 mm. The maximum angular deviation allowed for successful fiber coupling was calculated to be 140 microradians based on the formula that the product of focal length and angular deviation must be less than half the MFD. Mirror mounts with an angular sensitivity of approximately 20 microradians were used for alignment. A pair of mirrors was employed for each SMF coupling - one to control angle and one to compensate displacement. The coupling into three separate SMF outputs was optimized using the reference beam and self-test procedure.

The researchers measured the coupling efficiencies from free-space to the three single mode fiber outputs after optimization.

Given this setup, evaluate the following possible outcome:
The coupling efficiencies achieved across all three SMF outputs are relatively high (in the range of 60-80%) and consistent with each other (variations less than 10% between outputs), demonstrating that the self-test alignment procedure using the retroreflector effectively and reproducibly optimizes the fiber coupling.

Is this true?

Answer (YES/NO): NO